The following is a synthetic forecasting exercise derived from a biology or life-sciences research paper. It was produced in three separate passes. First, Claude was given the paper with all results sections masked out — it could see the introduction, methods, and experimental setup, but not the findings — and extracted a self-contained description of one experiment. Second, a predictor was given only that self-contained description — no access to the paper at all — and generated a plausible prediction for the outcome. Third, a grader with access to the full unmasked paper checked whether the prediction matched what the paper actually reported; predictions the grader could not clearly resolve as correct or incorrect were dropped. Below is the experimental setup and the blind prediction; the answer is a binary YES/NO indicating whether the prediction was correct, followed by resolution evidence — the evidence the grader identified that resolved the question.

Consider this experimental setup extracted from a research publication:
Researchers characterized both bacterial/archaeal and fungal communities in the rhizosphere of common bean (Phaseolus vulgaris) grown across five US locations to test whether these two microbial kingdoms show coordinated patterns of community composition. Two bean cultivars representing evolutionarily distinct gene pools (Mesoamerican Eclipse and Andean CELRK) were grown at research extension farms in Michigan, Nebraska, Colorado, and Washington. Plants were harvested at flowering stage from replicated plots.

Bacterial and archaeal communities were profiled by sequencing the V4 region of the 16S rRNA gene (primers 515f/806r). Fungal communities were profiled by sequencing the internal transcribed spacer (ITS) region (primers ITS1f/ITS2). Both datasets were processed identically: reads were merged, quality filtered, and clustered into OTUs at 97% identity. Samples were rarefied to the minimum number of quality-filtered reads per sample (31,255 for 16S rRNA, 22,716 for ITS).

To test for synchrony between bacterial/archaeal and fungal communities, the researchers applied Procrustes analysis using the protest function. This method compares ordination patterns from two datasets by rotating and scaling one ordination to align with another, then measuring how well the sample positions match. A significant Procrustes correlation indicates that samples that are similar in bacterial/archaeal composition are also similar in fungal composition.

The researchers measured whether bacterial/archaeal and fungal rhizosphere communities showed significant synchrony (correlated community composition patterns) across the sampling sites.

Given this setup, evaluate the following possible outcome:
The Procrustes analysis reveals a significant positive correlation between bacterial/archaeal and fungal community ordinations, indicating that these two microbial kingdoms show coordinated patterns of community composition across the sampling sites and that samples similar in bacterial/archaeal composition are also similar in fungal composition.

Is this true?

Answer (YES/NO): YES